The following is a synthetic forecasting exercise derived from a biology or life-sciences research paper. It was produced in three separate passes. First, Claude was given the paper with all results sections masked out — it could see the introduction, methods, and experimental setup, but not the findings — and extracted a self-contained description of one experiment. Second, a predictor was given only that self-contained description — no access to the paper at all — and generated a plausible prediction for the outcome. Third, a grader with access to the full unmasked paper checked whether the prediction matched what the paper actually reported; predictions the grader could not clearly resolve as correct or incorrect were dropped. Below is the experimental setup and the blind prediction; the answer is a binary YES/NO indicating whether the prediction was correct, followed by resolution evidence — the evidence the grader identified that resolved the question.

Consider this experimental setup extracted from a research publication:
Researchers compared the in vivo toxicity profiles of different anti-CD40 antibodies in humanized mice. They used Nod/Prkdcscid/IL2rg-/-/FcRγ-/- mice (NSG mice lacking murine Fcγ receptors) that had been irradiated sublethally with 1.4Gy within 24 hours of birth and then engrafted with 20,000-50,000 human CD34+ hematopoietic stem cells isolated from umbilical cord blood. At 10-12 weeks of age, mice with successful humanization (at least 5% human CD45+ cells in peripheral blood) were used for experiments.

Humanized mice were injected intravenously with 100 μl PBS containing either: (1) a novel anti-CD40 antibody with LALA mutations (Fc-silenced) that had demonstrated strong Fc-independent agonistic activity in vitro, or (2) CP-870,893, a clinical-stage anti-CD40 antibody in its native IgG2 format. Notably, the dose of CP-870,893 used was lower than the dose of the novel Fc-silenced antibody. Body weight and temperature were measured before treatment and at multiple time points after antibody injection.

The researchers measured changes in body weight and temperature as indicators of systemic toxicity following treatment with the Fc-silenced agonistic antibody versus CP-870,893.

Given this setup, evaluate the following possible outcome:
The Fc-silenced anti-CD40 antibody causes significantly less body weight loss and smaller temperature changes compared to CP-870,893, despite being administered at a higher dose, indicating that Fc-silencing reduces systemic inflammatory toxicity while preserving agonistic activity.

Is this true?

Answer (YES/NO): YES